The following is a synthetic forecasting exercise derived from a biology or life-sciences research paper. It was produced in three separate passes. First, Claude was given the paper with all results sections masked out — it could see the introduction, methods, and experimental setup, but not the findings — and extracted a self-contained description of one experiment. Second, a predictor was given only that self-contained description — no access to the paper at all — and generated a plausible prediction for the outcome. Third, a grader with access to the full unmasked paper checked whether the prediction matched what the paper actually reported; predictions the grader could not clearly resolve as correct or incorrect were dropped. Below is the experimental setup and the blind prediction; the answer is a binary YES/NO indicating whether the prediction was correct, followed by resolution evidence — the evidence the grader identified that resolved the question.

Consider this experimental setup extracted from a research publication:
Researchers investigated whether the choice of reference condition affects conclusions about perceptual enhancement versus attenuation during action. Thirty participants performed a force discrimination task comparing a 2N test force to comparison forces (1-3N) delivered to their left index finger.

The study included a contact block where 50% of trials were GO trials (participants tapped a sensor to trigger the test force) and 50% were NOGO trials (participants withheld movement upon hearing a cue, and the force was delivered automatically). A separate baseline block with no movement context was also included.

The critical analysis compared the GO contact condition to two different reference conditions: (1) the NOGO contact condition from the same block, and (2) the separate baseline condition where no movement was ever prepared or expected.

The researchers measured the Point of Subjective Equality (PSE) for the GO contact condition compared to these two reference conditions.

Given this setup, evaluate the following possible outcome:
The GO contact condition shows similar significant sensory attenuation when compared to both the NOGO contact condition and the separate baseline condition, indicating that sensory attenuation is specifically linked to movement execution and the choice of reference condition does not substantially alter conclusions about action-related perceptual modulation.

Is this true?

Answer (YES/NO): NO